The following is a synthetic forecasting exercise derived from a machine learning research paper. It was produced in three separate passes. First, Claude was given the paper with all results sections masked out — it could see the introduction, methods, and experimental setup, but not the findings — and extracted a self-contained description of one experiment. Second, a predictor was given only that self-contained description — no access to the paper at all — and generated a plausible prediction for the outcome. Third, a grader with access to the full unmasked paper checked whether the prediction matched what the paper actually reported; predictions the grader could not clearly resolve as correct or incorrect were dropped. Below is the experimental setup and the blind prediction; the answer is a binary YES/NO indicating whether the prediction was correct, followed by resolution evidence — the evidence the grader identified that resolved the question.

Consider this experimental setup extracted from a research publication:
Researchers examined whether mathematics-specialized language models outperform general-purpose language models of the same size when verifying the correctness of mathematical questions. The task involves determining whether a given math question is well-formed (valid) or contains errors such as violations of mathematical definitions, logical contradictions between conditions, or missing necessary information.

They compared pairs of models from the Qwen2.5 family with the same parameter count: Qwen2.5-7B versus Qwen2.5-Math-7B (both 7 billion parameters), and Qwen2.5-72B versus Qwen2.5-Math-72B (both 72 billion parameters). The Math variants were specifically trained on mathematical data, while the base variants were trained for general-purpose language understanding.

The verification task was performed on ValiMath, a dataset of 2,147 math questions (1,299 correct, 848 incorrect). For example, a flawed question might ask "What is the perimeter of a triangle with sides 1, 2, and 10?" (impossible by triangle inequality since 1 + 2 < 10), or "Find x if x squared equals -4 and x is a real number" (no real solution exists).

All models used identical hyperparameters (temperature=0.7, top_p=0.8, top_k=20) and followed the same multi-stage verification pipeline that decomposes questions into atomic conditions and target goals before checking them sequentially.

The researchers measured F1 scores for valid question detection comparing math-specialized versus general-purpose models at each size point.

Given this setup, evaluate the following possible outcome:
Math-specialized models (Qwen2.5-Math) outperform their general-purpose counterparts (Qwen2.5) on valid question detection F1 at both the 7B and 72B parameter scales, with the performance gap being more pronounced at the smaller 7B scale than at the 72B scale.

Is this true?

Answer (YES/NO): NO